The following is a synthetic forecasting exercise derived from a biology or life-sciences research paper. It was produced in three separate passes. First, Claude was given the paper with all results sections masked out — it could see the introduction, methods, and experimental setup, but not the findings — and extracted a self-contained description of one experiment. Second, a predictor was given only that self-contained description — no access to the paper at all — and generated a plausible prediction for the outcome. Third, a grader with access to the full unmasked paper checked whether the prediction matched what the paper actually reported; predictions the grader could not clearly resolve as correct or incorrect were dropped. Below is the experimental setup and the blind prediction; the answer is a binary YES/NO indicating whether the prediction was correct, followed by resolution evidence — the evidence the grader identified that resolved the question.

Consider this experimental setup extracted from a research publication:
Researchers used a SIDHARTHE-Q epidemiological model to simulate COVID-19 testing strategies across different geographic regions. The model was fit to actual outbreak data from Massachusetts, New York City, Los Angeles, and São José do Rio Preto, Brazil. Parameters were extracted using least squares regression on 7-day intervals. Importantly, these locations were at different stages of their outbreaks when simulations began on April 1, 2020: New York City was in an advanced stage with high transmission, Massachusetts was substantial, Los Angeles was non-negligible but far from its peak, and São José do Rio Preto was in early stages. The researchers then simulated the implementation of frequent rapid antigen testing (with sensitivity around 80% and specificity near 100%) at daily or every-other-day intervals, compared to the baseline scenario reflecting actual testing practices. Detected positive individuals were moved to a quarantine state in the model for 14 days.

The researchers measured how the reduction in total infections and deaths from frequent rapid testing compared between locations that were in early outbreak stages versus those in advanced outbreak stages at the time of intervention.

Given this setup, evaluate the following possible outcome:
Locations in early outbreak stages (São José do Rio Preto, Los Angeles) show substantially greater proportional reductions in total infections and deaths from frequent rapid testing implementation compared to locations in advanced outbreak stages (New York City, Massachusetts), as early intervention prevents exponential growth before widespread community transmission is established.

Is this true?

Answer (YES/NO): YES